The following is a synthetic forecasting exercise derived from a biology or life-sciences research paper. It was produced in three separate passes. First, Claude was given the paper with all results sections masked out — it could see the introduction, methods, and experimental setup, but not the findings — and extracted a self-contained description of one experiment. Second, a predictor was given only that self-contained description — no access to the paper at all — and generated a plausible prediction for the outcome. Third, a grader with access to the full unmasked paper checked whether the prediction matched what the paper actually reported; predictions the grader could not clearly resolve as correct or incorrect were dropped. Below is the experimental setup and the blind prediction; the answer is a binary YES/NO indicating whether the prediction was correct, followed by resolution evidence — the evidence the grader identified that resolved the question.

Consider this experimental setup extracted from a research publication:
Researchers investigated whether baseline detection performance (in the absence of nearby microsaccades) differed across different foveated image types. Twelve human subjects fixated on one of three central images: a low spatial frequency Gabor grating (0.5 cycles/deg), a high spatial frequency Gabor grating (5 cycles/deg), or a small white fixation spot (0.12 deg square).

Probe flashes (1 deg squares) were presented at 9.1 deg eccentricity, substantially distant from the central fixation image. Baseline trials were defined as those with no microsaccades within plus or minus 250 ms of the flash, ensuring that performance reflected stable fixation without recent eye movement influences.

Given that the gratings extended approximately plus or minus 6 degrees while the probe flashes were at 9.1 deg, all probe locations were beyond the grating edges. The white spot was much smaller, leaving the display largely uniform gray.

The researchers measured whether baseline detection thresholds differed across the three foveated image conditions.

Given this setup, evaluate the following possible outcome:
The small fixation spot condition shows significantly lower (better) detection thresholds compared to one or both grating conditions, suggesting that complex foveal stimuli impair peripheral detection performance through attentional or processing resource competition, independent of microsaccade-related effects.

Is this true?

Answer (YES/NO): NO